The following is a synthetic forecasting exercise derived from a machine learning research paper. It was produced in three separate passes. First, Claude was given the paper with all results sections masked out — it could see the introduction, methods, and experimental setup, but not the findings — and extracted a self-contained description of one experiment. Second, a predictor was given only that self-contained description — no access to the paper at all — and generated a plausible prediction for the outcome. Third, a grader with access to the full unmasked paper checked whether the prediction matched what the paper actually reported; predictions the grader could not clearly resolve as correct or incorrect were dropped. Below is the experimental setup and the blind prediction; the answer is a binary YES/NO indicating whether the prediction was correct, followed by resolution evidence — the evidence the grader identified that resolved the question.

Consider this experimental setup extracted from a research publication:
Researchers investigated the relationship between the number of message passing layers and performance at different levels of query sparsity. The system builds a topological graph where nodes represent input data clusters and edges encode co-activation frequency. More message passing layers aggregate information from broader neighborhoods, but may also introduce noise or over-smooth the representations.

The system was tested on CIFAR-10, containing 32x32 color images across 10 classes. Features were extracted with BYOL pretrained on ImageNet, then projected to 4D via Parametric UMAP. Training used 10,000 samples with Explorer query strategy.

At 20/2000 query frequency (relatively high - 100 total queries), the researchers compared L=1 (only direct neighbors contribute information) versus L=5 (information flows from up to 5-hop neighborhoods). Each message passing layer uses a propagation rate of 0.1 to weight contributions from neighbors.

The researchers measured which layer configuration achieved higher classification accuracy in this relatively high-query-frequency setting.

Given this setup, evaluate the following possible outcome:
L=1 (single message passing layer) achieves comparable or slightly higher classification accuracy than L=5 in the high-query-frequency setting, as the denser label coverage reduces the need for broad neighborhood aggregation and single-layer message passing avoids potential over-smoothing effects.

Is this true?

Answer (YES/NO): NO